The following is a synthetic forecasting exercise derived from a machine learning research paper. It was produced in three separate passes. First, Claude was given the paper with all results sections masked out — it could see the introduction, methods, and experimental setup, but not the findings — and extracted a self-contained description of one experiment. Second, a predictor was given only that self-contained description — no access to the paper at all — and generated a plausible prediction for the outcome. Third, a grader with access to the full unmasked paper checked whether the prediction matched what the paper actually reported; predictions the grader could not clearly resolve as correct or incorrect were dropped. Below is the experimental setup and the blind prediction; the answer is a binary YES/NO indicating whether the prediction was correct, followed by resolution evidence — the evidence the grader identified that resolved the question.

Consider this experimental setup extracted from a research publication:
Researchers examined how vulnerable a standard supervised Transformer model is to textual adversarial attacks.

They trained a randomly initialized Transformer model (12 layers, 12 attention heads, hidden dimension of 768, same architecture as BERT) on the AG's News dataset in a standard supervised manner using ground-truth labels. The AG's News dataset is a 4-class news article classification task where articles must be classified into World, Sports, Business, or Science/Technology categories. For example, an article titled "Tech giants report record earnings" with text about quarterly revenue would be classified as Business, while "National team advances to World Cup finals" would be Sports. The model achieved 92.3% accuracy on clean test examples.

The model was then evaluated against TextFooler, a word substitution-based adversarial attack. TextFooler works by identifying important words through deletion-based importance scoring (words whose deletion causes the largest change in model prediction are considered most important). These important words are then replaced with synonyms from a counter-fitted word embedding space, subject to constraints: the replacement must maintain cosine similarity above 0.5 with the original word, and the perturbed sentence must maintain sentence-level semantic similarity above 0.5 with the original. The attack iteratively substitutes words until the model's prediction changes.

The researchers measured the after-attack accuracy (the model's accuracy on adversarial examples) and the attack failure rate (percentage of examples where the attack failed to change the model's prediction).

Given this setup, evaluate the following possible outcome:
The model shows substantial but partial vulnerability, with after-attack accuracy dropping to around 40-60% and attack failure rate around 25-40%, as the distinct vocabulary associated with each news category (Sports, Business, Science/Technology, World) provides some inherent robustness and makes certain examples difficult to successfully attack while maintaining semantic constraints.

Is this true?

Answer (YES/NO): NO